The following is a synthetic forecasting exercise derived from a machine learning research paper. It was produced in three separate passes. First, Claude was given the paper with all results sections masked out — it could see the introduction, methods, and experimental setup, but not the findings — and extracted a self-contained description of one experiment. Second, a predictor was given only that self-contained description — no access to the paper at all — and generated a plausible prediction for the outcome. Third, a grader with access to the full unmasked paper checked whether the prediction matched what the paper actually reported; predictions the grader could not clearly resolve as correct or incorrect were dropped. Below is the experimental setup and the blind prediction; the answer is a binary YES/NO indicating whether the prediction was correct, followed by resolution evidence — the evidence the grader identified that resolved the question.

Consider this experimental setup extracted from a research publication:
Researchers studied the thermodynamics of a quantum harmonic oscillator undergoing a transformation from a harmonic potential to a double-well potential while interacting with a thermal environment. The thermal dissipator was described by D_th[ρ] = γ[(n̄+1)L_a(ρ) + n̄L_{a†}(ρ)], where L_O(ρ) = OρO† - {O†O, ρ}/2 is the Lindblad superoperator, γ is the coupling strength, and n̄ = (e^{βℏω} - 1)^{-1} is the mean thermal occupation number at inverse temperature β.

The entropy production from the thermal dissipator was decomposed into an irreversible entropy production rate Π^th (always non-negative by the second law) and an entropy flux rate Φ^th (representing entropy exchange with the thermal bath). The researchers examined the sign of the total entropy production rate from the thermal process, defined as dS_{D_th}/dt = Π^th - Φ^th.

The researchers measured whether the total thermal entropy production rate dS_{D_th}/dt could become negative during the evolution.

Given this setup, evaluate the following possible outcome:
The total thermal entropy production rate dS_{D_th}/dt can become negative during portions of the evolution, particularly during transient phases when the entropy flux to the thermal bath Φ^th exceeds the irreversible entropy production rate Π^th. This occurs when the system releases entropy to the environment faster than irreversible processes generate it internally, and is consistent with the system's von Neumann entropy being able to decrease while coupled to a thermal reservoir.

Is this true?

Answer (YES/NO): YES